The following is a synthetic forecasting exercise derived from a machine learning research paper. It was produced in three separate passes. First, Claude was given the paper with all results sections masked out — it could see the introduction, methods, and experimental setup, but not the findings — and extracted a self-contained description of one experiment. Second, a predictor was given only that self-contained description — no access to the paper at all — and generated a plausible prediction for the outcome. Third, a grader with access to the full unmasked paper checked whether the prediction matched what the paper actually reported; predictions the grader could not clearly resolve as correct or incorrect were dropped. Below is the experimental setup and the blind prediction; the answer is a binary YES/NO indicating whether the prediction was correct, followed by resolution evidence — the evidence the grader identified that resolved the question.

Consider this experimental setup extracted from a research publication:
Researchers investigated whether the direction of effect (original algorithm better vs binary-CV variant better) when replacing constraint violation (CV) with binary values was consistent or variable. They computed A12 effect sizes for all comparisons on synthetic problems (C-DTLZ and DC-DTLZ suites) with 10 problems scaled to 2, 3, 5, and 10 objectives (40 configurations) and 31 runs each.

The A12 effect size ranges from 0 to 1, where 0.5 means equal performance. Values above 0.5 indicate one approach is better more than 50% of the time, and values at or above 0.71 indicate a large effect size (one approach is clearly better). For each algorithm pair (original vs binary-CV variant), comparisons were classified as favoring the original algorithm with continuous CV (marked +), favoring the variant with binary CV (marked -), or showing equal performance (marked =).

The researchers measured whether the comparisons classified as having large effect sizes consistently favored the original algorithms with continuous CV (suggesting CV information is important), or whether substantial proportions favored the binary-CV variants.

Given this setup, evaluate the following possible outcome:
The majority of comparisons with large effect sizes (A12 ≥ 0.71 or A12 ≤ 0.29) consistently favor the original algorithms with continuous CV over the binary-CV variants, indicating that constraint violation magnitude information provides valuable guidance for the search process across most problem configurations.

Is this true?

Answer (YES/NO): NO